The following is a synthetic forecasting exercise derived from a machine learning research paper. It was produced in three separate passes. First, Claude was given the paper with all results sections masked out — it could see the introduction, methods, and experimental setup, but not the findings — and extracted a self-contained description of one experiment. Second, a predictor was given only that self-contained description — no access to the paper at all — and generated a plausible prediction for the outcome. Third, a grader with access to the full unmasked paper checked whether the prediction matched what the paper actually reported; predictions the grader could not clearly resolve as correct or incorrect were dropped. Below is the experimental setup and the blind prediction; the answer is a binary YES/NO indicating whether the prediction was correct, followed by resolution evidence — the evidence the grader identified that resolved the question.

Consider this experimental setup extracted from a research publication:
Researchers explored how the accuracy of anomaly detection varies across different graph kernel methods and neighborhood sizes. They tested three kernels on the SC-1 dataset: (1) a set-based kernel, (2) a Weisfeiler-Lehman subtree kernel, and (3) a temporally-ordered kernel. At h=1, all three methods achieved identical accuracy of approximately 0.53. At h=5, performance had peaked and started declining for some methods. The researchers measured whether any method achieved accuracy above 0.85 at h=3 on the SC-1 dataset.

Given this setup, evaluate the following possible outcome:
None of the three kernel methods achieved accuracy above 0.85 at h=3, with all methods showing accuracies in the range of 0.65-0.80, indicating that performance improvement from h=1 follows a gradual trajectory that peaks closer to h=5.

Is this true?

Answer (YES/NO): NO